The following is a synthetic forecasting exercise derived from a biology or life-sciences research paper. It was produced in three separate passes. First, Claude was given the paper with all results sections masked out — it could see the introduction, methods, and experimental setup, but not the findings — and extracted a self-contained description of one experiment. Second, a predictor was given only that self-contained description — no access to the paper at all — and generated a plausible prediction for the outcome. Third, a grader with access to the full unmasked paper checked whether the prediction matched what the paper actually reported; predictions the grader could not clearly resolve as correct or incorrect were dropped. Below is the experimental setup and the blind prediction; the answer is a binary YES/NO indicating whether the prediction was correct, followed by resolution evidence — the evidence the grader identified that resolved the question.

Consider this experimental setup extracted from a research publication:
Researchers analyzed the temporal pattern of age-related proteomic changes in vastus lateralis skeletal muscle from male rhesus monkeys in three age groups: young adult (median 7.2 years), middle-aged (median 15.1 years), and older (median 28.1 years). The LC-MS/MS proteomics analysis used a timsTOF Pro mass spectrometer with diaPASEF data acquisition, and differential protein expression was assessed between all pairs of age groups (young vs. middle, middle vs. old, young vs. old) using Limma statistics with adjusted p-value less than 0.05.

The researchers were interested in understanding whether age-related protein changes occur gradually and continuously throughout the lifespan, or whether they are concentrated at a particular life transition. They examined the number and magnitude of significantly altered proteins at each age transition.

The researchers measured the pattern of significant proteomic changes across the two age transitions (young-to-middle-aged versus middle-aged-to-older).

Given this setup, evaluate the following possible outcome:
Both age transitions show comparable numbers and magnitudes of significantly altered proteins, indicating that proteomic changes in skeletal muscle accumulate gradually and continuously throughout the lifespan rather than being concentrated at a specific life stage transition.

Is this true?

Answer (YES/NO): NO